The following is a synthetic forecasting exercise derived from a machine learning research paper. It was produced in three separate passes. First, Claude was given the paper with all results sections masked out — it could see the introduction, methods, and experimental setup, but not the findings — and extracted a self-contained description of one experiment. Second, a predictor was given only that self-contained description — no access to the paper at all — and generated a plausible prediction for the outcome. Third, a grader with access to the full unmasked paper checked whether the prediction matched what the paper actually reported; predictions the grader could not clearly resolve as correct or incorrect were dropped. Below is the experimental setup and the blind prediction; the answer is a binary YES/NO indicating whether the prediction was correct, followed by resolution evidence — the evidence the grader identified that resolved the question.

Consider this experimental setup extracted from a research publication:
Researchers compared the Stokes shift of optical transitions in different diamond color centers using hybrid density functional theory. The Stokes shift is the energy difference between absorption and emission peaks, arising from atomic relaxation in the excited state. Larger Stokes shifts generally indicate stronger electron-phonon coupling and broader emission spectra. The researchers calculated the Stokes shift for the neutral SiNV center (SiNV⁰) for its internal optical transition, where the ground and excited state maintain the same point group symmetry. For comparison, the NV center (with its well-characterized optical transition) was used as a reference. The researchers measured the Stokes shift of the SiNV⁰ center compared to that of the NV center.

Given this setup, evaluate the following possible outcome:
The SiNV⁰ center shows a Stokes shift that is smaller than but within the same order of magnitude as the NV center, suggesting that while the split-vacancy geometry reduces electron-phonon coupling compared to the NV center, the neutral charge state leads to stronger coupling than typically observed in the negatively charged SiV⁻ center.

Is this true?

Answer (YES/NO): YES